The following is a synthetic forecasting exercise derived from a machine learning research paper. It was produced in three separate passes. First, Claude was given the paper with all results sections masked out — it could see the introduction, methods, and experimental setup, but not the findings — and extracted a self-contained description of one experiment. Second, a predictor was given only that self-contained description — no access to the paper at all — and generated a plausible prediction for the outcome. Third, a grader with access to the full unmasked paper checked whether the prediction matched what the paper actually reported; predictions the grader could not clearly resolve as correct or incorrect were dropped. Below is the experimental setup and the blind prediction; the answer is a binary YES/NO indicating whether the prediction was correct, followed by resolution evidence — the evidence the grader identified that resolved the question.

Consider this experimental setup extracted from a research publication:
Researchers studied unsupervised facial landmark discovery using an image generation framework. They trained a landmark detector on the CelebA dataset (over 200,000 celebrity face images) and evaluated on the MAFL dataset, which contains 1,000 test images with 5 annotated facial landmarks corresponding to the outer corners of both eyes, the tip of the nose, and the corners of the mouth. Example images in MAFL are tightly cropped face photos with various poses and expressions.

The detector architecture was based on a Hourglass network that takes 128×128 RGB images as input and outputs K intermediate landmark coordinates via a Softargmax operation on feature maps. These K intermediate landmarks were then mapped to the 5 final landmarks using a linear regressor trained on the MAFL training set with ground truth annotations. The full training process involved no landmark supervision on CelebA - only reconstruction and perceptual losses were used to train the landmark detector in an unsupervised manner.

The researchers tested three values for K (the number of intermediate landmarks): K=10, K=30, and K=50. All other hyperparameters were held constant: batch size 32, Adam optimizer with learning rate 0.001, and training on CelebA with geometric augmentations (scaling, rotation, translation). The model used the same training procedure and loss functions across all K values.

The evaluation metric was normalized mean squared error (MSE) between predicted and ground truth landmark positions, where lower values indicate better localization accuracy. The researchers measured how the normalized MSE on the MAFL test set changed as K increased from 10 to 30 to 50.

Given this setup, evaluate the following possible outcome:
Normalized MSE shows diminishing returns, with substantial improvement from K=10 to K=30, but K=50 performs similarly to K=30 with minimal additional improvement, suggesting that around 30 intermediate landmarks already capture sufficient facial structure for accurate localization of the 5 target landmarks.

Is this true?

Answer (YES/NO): YES